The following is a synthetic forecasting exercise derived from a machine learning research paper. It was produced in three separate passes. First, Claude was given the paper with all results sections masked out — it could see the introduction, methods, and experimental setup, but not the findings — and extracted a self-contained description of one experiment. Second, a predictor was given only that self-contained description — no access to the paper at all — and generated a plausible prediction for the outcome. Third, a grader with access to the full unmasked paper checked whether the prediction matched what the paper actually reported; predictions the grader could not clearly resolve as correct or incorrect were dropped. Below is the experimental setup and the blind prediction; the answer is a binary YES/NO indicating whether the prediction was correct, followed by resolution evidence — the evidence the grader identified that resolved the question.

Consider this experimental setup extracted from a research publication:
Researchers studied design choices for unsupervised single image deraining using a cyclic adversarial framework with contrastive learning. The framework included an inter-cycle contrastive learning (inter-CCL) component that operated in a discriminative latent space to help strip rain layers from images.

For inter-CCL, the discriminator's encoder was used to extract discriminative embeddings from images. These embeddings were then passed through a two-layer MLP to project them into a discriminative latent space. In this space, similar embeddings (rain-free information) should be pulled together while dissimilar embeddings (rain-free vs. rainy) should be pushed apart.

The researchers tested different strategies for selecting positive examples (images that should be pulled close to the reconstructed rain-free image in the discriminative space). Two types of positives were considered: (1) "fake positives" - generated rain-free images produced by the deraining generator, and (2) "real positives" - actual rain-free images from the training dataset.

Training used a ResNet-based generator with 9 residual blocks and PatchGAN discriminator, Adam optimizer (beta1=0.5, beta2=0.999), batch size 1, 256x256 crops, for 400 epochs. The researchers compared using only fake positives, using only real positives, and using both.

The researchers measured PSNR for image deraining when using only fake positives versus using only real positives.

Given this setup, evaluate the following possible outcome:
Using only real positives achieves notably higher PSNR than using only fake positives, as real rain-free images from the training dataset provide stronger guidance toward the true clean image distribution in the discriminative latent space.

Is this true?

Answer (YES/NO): YES